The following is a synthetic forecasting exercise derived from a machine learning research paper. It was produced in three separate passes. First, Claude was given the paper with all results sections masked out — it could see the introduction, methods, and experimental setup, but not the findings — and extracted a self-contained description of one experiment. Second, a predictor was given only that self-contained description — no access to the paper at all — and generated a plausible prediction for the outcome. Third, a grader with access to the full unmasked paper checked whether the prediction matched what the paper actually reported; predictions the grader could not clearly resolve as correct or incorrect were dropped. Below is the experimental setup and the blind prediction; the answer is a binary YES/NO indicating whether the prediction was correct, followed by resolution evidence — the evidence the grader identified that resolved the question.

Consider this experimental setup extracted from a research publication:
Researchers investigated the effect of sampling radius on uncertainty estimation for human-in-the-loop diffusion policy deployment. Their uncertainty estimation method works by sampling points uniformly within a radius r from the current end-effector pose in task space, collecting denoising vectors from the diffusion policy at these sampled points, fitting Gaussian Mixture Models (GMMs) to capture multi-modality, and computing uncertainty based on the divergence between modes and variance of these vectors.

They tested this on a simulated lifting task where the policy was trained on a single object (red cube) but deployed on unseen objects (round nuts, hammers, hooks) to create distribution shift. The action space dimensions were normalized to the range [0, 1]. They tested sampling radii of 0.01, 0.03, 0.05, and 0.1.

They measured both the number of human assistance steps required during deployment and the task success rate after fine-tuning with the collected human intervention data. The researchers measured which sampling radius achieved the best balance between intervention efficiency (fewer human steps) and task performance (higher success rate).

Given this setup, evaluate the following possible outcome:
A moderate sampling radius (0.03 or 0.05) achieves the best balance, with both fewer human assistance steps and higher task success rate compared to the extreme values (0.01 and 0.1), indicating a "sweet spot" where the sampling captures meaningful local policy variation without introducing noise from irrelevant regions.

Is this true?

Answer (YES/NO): YES